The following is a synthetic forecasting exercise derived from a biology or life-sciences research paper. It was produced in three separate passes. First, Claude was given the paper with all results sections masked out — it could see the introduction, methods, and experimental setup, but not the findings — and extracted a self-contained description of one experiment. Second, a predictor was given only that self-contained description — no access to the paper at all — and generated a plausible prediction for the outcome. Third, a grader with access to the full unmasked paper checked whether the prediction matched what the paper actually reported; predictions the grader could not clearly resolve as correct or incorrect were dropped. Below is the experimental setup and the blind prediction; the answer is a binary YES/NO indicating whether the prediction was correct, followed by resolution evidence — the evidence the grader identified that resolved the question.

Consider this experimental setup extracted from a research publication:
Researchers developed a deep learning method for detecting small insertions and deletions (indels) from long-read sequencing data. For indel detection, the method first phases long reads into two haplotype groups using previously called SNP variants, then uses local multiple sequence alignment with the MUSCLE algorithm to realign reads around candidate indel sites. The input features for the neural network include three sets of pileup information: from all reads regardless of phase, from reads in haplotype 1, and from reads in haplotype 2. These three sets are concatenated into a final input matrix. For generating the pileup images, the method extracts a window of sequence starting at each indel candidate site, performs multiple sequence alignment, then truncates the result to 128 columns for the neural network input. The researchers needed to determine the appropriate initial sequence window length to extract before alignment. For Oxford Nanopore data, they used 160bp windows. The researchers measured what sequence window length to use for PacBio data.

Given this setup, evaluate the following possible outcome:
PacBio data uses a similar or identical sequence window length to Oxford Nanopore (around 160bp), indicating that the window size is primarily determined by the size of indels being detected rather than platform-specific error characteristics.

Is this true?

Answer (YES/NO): NO